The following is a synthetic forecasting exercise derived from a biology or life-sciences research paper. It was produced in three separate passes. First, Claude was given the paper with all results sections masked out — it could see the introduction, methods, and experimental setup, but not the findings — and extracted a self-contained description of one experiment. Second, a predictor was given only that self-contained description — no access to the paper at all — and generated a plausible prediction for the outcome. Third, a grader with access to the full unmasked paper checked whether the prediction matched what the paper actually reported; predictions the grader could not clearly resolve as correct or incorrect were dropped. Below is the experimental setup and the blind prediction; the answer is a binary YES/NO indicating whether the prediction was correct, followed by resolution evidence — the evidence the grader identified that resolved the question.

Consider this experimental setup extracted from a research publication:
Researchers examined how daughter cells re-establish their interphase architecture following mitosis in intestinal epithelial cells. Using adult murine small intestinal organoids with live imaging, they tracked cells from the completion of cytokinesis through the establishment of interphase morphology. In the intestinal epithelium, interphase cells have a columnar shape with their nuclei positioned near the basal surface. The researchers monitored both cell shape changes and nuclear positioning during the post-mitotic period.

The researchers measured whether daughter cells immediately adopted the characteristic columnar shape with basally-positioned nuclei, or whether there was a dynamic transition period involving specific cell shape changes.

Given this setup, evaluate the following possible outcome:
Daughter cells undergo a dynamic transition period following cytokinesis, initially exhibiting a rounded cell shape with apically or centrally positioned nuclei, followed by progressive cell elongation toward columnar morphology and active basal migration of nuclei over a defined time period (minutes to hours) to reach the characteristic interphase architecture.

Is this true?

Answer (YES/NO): YES